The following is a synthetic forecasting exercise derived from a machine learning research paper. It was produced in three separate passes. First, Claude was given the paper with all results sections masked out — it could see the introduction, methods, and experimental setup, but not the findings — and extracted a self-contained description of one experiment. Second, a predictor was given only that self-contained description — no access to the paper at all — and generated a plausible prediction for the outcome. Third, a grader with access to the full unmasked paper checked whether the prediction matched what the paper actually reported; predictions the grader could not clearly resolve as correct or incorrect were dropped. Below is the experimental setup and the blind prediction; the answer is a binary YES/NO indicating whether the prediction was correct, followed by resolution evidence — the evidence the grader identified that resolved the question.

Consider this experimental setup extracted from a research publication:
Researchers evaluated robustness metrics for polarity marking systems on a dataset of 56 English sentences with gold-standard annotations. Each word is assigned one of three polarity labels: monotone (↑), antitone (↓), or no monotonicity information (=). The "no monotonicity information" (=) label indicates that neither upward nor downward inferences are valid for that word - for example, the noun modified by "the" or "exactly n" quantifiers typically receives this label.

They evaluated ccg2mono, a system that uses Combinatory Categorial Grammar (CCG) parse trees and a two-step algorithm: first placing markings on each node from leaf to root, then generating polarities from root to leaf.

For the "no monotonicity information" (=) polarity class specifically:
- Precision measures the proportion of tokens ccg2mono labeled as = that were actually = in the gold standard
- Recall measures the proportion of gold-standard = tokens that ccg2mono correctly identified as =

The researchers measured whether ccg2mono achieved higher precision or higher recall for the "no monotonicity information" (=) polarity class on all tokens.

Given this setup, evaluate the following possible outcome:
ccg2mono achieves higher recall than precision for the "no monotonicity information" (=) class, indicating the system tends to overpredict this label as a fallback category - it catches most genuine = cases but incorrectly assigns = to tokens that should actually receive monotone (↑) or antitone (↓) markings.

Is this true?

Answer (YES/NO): YES